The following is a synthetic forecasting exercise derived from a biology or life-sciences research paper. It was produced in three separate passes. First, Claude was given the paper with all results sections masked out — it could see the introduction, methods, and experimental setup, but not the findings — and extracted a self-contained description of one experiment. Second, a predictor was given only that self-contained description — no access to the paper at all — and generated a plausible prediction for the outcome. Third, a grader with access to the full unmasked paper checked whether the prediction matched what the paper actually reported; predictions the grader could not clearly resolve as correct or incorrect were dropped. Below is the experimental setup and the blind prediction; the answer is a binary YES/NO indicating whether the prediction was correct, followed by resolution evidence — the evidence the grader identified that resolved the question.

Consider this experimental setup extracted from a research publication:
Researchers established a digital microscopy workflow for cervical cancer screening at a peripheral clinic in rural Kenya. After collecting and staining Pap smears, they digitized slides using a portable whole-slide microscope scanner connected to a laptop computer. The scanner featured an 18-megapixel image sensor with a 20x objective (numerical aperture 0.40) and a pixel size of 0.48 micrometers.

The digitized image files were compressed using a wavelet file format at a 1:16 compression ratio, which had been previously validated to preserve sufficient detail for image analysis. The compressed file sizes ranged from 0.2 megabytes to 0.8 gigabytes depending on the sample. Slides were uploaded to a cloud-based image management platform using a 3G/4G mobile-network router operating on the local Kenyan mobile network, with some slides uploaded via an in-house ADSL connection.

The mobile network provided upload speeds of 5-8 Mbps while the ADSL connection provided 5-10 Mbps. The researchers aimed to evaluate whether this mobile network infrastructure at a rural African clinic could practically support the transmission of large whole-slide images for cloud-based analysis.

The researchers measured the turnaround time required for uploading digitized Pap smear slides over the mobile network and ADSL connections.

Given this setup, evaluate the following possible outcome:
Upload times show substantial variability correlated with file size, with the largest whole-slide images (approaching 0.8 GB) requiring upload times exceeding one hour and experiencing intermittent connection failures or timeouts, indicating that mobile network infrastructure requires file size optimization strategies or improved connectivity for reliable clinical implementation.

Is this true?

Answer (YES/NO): NO